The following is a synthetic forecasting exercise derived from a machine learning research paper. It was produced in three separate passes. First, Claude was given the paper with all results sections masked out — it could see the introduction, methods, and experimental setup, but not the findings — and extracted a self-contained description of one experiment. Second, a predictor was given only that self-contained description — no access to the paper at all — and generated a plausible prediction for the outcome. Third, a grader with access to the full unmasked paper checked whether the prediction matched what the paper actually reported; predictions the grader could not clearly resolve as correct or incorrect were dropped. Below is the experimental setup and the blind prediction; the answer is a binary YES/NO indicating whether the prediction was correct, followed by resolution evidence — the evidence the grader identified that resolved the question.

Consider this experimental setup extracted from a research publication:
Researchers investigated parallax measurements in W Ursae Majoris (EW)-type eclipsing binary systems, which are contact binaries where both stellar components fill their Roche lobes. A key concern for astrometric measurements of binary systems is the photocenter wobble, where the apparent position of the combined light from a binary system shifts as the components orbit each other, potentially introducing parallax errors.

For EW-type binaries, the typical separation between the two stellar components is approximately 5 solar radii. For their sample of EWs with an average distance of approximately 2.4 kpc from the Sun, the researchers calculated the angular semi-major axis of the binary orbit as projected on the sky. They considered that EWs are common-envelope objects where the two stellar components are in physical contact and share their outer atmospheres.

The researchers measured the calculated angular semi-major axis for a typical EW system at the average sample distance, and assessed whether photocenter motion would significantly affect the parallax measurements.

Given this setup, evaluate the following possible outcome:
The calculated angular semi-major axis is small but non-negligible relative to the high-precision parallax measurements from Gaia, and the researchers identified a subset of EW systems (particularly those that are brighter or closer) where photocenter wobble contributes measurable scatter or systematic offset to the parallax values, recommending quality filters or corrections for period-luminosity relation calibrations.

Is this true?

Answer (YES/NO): NO